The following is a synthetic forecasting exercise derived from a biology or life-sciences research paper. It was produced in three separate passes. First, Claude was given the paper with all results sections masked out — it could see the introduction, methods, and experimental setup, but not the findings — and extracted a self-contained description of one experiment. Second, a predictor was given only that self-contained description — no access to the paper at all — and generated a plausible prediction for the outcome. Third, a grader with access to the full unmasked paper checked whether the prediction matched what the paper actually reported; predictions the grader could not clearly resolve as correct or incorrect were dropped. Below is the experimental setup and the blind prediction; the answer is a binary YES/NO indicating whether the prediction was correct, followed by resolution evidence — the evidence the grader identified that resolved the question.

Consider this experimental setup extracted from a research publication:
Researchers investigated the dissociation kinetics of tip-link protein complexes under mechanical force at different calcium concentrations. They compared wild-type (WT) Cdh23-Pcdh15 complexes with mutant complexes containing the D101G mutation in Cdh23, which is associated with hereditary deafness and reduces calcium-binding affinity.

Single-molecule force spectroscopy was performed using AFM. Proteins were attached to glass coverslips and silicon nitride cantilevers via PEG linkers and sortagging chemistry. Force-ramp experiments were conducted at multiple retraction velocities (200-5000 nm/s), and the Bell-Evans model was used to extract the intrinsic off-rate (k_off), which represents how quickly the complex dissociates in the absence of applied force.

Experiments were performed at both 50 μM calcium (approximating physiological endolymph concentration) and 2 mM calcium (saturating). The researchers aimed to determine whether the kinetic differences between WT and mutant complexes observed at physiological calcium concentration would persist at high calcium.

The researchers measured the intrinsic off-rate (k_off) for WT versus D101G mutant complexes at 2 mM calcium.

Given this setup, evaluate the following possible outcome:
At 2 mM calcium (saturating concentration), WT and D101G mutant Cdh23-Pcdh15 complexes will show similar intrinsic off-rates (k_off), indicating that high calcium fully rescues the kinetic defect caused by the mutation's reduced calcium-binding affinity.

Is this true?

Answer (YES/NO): YES